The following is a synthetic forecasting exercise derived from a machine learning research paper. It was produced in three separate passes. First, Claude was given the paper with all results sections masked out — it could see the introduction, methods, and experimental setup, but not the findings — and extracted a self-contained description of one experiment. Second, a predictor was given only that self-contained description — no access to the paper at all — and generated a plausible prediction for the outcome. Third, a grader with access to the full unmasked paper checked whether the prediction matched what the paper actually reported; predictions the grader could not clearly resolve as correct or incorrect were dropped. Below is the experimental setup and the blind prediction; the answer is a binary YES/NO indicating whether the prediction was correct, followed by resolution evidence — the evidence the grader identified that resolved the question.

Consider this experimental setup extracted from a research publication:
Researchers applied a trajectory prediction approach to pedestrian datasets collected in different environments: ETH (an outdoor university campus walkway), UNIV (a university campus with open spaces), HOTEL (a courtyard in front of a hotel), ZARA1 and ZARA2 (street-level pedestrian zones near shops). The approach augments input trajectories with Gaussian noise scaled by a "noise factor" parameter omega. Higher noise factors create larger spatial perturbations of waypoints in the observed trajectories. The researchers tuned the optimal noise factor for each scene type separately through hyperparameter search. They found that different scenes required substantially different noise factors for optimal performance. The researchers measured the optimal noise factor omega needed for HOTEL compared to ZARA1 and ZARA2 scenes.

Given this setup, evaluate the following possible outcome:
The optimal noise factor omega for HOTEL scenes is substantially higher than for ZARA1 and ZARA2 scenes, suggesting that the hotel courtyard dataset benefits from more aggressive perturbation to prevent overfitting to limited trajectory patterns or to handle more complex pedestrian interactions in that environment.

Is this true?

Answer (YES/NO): NO